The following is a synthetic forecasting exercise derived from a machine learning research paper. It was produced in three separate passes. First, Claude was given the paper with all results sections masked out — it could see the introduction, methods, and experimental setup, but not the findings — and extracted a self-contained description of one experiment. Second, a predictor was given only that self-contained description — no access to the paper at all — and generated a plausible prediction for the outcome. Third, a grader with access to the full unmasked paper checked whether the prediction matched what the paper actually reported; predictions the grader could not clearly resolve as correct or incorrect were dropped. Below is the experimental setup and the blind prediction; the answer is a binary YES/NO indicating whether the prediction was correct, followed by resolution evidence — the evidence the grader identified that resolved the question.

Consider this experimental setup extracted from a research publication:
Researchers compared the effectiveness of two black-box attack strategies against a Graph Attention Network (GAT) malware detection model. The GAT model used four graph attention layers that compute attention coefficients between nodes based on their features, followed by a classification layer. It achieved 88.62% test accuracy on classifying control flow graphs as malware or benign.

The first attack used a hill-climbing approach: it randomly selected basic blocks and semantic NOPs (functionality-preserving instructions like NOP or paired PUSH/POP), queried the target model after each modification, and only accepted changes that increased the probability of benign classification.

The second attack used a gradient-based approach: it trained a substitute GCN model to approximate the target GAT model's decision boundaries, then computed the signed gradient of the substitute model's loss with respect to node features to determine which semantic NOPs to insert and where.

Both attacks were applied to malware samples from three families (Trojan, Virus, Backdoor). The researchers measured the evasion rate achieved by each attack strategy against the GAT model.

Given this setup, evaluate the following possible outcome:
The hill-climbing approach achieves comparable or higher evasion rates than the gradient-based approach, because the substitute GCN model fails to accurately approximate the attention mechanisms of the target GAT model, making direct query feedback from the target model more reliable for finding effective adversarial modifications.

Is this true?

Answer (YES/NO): NO